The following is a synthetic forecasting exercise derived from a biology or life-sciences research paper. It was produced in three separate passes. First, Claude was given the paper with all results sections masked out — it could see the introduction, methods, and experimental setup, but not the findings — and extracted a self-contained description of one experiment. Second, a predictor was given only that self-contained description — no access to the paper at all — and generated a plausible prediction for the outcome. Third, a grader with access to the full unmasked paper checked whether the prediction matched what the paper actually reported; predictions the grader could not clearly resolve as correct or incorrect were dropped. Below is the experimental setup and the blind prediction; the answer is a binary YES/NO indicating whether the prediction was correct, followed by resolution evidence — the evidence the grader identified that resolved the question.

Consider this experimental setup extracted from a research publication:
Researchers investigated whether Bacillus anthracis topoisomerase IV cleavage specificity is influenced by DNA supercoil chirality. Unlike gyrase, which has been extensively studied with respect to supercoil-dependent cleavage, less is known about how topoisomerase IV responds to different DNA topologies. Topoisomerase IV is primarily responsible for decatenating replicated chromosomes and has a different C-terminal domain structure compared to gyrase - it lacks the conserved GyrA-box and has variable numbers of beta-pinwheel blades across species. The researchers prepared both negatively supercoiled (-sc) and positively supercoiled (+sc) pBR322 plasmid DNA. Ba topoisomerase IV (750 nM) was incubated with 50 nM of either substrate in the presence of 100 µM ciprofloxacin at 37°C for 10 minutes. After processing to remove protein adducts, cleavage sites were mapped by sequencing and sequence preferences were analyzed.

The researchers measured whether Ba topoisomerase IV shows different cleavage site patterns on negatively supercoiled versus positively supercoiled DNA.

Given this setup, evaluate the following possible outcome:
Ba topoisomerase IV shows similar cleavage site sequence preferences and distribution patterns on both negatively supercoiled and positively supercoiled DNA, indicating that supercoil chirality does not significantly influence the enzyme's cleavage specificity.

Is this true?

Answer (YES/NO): YES